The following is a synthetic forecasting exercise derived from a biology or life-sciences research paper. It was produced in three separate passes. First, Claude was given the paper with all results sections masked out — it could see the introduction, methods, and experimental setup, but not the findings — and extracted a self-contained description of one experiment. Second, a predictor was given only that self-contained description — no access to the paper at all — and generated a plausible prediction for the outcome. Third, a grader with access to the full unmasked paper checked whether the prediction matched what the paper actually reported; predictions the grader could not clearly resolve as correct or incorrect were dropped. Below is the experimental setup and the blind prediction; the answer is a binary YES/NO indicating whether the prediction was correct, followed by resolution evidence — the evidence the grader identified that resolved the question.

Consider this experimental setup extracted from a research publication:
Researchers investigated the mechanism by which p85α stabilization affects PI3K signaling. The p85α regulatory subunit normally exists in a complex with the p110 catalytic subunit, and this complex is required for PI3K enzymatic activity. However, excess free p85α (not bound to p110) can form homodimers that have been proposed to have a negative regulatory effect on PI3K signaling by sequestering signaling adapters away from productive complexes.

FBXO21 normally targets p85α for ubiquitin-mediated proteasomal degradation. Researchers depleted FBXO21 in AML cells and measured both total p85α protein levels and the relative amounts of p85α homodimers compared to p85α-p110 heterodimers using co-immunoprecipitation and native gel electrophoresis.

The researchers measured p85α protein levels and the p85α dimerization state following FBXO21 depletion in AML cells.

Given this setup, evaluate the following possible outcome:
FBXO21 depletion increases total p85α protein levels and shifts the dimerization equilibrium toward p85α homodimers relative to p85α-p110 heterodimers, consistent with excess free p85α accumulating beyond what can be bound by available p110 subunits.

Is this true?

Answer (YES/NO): YES